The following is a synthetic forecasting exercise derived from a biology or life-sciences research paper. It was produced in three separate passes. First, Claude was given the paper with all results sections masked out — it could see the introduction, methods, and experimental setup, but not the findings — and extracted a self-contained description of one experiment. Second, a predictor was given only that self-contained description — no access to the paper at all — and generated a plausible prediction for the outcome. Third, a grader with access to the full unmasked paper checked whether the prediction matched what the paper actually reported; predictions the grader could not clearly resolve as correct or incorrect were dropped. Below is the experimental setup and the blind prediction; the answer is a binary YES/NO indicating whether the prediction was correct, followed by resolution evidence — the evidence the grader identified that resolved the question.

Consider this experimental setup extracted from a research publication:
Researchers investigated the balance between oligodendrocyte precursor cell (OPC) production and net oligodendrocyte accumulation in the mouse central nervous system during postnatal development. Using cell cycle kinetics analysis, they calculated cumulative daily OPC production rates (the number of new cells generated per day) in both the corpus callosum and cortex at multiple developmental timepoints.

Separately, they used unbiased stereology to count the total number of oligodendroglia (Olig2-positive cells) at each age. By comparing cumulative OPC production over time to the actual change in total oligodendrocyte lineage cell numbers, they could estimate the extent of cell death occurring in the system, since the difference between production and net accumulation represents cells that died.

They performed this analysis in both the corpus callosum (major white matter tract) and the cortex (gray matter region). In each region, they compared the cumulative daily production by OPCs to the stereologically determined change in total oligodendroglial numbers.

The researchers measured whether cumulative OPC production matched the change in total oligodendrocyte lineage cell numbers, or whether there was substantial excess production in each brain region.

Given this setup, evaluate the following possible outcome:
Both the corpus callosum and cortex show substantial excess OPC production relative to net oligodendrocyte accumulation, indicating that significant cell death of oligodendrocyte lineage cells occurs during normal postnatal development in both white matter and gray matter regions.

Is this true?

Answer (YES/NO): YES